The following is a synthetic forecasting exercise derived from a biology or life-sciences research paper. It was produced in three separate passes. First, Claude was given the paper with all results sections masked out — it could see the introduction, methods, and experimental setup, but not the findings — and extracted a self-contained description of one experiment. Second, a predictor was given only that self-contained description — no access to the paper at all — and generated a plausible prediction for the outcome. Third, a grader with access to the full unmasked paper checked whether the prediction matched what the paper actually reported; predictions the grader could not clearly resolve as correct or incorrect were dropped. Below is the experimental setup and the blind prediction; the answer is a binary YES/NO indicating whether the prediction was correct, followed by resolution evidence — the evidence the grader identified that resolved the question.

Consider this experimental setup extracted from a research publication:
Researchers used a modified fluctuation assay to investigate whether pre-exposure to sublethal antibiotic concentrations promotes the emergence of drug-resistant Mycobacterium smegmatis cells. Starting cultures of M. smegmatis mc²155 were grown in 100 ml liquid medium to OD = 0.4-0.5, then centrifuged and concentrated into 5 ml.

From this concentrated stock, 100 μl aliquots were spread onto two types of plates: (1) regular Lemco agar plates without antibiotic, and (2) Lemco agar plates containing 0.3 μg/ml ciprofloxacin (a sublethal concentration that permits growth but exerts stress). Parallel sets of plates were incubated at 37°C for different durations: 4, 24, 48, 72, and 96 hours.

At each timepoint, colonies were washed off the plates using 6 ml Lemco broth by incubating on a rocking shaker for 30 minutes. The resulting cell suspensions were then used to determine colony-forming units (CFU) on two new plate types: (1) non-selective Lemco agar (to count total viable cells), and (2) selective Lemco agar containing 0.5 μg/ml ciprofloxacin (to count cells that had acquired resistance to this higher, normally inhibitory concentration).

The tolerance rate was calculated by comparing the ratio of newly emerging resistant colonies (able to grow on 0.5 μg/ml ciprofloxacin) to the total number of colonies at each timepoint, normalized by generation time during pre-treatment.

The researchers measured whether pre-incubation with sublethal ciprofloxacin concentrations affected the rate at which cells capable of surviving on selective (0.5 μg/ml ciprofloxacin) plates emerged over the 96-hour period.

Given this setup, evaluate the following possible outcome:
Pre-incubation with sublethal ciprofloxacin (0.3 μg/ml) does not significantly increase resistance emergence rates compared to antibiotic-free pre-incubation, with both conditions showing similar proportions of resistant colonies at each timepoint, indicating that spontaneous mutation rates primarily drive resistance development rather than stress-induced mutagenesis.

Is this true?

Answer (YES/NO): NO